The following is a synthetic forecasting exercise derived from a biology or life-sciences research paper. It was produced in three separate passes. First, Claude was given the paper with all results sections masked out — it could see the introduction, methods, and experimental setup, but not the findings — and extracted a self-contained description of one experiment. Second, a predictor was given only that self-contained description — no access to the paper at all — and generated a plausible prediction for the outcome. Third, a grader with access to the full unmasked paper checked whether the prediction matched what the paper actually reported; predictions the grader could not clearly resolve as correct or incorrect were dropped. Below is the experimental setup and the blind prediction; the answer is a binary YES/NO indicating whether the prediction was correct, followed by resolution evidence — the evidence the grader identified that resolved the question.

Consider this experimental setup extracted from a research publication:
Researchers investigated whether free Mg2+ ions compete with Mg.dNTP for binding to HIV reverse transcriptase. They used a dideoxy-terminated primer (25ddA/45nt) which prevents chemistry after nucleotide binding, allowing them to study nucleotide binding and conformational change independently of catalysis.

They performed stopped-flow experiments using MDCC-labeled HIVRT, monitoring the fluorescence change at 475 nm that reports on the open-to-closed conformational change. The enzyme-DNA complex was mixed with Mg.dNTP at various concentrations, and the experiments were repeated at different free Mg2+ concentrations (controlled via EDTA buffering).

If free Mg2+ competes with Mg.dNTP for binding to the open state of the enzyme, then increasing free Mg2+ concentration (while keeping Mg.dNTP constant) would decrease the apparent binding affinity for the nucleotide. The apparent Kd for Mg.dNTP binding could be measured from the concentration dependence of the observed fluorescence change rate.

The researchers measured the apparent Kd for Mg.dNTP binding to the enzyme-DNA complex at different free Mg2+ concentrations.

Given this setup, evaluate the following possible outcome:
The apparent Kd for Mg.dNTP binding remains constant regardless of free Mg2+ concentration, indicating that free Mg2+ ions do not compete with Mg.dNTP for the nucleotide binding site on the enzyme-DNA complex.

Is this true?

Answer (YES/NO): NO